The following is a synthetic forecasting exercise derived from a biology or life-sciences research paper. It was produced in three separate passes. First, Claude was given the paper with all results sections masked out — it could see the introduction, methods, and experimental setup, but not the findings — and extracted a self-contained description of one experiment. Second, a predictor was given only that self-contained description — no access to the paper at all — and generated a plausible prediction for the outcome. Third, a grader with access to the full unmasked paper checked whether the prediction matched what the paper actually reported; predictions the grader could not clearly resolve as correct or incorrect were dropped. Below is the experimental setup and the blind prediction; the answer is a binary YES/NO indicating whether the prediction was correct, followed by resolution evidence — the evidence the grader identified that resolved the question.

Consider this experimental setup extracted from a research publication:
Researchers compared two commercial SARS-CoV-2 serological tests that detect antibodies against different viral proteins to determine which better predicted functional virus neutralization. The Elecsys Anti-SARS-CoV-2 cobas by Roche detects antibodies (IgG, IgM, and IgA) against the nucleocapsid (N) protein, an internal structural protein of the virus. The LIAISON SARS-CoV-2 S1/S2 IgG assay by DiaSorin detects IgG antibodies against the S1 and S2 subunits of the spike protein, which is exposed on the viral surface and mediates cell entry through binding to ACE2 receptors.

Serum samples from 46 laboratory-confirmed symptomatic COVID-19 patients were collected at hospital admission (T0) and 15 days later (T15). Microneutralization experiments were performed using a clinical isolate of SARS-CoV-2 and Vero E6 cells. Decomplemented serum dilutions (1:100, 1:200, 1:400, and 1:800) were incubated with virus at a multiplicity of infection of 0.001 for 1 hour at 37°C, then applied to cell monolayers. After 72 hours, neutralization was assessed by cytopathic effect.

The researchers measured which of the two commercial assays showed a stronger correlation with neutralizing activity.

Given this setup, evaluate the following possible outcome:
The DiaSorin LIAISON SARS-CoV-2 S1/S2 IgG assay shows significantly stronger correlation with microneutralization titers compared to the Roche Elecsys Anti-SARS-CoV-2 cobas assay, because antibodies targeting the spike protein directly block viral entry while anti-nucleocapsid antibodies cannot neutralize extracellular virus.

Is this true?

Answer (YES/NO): NO